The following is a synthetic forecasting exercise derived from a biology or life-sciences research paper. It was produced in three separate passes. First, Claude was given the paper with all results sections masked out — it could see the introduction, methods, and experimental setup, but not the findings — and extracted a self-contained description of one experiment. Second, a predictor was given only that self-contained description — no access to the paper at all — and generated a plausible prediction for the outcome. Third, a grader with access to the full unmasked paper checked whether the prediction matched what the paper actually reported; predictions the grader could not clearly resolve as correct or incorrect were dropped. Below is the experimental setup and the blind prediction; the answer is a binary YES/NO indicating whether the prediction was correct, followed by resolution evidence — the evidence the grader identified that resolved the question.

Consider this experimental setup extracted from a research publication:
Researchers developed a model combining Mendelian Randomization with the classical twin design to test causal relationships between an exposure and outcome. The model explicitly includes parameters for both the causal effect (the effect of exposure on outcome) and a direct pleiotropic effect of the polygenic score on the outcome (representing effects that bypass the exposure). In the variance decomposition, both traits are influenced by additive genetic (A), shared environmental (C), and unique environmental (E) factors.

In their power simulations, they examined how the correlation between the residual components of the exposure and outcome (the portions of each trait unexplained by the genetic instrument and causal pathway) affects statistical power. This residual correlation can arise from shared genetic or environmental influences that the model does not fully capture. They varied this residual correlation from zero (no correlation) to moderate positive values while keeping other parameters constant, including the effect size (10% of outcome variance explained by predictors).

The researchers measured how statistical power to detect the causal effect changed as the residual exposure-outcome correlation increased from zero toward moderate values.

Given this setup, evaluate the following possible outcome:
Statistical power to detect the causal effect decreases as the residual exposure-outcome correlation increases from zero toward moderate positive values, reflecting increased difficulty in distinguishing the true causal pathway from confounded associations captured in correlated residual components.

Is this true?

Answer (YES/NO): YES